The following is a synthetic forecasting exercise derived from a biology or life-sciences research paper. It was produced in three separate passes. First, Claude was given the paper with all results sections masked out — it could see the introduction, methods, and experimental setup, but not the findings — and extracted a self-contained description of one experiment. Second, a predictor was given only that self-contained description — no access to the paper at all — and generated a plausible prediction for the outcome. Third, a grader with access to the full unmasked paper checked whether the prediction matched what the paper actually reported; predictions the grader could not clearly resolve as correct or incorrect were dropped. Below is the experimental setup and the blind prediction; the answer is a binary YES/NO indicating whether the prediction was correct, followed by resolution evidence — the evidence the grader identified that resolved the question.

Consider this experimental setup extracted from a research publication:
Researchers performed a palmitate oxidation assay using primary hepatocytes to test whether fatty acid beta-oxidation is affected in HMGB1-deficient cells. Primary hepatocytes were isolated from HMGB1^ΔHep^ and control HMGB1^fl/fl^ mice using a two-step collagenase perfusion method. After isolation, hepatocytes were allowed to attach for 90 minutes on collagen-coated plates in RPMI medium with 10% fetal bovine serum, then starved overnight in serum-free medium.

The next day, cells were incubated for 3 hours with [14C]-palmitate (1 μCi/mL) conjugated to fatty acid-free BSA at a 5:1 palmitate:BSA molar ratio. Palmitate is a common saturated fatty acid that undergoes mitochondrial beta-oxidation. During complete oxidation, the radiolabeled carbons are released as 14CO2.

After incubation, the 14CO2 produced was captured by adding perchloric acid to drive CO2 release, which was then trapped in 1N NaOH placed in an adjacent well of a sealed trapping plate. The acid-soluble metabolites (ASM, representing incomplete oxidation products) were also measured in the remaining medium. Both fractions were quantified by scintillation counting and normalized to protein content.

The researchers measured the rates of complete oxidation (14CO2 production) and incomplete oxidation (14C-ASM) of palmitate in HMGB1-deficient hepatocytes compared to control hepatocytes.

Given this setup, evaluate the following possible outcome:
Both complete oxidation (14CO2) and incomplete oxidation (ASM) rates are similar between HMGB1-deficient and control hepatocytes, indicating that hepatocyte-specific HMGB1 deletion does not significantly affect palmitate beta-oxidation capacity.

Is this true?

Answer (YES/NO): YES